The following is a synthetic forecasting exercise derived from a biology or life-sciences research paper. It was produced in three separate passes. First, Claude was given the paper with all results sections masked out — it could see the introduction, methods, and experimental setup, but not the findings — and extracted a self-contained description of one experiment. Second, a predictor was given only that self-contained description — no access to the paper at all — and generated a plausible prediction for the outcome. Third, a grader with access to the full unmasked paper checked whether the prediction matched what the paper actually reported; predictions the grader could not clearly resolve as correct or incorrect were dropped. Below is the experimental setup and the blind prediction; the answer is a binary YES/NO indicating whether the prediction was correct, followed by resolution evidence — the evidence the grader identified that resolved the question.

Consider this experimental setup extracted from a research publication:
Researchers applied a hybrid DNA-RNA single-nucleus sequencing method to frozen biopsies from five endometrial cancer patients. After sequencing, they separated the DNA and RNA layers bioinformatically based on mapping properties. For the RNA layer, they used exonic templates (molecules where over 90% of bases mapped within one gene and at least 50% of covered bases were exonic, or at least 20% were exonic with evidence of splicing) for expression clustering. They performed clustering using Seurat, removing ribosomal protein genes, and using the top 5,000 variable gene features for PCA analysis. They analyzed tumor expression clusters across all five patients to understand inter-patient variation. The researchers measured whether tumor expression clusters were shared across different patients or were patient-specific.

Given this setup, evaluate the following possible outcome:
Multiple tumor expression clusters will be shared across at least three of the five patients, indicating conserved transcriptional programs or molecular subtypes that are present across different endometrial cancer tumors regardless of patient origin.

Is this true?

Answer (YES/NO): NO